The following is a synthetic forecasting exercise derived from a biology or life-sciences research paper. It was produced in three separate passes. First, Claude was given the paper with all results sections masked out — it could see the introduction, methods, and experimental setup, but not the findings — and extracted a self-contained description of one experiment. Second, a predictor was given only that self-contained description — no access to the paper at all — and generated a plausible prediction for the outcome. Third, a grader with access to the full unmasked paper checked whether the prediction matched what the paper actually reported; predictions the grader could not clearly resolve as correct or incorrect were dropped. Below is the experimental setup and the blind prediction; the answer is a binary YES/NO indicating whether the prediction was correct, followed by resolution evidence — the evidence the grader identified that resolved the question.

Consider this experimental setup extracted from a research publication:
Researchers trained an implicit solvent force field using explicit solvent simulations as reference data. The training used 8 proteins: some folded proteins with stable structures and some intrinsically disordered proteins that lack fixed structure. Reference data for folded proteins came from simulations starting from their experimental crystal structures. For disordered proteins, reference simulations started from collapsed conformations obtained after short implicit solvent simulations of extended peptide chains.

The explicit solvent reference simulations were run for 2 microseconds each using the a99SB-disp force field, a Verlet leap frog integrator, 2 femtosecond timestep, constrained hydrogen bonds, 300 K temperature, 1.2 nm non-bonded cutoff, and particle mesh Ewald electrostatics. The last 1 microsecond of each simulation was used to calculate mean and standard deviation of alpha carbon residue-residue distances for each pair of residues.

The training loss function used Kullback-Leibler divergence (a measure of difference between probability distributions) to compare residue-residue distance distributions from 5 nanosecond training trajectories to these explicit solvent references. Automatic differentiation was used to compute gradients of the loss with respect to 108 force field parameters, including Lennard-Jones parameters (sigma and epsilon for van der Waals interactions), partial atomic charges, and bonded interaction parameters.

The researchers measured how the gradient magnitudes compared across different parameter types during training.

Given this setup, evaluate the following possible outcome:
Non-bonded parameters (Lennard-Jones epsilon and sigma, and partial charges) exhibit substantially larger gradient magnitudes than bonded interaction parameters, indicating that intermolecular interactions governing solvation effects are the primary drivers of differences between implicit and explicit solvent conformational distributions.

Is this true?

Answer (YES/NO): NO